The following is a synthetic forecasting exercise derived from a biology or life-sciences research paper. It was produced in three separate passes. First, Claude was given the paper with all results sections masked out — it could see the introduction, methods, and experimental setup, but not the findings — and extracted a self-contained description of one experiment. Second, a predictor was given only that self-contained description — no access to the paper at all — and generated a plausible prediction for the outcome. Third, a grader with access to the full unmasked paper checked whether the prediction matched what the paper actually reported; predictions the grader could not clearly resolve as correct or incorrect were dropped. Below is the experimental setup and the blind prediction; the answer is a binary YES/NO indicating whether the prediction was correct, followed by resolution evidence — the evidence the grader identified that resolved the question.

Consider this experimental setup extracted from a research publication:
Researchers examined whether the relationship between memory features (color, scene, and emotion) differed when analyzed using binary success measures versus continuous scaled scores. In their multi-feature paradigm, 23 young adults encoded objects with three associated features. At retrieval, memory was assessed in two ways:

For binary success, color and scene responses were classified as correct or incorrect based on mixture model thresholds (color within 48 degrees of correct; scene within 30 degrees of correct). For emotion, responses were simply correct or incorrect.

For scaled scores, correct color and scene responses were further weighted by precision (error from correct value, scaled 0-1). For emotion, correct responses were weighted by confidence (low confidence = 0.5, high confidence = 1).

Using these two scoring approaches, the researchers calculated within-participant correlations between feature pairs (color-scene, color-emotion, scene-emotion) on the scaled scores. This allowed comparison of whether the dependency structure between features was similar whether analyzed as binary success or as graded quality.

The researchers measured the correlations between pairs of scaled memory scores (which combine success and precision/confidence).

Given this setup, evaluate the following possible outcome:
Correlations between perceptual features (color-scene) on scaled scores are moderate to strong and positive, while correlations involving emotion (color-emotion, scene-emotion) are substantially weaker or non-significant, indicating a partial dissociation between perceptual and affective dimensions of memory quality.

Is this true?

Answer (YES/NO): NO